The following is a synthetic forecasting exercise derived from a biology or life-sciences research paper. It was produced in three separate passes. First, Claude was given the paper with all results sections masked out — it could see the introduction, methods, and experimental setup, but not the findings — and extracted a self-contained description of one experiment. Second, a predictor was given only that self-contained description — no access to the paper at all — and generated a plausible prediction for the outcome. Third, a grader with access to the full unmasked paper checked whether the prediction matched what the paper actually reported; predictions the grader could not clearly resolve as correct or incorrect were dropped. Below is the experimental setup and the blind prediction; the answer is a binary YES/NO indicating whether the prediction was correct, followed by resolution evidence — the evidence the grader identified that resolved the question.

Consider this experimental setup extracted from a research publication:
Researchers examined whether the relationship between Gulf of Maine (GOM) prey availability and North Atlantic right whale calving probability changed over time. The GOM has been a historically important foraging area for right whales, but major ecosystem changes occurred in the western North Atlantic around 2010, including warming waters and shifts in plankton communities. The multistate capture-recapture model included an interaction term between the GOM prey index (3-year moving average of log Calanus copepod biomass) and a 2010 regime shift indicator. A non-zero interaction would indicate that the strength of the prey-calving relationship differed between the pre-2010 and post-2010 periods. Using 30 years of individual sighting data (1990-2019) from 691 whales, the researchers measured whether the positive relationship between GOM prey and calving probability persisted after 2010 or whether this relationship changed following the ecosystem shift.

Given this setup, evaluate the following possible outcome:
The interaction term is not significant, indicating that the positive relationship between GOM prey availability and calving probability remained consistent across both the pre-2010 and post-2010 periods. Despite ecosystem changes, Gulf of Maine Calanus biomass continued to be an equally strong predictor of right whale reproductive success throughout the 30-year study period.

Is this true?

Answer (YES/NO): NO